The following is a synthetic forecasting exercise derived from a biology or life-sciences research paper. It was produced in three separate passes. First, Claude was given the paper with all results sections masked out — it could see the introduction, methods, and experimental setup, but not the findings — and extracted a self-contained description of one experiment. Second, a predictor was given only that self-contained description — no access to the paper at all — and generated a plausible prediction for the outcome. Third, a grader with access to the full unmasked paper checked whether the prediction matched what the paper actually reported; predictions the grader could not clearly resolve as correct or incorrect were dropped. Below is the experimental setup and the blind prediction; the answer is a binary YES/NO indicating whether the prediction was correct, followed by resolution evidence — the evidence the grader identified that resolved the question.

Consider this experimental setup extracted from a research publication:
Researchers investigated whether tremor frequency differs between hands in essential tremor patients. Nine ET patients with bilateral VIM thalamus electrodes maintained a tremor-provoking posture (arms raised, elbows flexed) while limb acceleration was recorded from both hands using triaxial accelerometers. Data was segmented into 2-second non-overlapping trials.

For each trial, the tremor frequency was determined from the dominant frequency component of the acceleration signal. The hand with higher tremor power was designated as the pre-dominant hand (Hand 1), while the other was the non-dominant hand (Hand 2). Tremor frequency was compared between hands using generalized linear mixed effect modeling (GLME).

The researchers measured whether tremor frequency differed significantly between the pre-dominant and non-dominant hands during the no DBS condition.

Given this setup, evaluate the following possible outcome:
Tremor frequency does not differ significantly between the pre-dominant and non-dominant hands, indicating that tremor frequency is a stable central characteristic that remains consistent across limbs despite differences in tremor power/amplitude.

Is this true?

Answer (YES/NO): YES